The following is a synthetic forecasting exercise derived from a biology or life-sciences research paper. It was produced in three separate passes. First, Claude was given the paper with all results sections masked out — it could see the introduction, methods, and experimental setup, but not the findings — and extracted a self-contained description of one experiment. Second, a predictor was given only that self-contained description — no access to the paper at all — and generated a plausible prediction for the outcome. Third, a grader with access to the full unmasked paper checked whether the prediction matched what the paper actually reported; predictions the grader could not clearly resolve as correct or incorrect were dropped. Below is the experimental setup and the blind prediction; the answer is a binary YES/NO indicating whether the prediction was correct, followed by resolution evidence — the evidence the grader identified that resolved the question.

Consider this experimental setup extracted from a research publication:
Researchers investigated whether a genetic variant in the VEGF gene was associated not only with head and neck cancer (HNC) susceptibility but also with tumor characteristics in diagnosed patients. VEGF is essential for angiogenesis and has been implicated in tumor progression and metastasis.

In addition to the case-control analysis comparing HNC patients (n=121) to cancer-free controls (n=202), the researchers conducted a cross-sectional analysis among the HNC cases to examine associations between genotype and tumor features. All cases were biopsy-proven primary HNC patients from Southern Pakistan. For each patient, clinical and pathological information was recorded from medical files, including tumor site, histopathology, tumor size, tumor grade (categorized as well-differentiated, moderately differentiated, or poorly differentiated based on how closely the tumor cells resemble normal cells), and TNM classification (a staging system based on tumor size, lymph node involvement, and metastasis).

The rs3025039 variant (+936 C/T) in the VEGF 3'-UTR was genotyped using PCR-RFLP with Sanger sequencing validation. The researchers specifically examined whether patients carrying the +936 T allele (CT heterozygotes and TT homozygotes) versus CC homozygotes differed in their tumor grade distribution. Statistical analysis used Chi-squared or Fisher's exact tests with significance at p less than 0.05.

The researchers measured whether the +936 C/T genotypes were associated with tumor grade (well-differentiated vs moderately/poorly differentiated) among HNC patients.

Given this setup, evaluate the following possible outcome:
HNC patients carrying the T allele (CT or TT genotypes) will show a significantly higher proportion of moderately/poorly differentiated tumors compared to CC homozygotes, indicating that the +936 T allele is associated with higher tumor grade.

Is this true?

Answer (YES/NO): YES